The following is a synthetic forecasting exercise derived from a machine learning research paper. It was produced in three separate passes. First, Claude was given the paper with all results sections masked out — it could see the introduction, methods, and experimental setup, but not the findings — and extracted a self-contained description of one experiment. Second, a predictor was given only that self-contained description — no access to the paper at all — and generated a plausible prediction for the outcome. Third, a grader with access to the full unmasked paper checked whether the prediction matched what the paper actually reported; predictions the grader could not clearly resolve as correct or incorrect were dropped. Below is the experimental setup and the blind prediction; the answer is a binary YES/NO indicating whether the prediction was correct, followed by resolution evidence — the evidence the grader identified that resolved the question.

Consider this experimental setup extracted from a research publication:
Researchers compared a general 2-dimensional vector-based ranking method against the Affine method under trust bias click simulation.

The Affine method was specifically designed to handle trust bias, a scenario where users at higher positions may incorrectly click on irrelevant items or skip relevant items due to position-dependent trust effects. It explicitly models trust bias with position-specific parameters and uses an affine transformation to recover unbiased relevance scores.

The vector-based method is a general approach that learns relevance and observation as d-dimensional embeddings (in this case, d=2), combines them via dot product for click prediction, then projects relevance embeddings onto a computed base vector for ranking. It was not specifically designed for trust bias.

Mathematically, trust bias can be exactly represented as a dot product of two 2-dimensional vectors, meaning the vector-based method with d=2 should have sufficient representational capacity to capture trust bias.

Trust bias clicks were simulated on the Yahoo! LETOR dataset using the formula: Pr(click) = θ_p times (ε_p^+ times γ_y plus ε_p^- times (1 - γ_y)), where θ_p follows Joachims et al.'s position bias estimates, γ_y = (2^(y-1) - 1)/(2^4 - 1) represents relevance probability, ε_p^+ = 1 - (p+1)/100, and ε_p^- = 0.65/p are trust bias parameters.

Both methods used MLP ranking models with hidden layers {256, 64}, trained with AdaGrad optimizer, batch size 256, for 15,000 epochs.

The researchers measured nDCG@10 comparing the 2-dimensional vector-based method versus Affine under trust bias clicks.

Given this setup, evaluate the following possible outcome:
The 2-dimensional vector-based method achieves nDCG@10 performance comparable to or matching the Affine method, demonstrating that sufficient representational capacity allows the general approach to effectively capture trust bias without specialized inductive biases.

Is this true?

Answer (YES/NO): YES